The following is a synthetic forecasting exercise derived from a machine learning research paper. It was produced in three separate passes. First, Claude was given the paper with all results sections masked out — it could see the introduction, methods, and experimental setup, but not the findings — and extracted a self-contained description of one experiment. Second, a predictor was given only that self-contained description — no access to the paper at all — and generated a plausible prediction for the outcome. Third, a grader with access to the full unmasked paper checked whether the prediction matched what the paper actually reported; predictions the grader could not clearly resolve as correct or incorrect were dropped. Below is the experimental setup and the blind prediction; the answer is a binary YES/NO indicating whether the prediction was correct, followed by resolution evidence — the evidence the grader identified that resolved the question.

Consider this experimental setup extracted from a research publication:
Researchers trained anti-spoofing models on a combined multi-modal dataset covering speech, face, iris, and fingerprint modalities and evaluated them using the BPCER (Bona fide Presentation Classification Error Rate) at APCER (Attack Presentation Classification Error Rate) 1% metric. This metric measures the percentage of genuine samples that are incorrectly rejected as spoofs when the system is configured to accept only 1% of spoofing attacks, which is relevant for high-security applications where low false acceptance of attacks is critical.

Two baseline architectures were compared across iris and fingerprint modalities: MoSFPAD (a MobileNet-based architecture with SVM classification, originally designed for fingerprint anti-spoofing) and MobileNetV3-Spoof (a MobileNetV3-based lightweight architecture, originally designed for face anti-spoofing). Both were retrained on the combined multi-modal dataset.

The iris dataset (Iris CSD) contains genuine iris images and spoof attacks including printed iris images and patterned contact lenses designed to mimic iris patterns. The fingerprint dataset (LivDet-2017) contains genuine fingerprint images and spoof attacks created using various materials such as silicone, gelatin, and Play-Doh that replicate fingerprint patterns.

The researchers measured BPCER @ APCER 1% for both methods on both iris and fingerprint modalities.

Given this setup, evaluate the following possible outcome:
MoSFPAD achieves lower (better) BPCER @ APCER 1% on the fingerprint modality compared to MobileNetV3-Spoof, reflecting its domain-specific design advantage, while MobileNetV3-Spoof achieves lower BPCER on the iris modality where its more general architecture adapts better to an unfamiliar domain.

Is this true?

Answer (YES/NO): NO